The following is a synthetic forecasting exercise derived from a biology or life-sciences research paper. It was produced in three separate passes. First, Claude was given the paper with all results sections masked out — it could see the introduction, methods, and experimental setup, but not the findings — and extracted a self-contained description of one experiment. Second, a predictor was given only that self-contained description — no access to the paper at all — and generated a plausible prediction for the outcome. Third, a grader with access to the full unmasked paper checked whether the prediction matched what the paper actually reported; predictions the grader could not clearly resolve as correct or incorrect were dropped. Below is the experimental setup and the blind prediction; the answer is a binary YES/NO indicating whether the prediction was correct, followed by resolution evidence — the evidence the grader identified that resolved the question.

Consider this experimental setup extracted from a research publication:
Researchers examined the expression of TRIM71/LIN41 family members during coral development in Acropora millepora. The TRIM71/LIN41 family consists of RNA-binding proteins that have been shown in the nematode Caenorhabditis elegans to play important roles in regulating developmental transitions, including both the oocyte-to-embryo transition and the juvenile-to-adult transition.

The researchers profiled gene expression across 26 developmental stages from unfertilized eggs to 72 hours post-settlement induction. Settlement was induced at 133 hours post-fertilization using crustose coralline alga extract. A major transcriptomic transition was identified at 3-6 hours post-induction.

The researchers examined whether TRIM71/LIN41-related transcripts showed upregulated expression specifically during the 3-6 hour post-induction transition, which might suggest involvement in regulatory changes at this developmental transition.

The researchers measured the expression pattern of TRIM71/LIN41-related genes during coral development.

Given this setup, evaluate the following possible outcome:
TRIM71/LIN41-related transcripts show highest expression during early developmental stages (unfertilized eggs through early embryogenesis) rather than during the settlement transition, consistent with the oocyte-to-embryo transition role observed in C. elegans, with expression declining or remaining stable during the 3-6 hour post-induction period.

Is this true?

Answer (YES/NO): NO